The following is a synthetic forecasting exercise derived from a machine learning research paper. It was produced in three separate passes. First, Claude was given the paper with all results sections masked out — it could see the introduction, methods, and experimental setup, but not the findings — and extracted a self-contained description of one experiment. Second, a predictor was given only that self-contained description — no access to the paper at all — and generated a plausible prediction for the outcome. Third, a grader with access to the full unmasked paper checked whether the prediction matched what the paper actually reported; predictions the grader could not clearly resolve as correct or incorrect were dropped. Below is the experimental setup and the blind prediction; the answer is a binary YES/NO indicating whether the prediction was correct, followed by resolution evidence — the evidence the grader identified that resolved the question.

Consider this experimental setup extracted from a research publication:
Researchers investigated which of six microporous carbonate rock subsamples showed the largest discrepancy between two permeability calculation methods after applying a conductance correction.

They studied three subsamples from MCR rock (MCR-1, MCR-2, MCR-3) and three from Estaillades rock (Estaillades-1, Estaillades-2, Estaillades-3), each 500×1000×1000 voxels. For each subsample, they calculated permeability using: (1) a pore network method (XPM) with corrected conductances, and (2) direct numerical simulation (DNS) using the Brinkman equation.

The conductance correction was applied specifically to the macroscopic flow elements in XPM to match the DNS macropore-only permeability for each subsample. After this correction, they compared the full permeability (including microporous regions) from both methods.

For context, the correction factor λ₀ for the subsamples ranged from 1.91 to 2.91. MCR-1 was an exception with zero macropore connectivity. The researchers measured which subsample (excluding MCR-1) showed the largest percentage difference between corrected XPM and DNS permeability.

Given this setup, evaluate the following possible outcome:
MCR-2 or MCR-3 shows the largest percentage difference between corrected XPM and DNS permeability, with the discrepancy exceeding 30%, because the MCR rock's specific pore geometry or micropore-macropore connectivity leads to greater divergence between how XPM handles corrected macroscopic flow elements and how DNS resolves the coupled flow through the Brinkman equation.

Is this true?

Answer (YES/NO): NO